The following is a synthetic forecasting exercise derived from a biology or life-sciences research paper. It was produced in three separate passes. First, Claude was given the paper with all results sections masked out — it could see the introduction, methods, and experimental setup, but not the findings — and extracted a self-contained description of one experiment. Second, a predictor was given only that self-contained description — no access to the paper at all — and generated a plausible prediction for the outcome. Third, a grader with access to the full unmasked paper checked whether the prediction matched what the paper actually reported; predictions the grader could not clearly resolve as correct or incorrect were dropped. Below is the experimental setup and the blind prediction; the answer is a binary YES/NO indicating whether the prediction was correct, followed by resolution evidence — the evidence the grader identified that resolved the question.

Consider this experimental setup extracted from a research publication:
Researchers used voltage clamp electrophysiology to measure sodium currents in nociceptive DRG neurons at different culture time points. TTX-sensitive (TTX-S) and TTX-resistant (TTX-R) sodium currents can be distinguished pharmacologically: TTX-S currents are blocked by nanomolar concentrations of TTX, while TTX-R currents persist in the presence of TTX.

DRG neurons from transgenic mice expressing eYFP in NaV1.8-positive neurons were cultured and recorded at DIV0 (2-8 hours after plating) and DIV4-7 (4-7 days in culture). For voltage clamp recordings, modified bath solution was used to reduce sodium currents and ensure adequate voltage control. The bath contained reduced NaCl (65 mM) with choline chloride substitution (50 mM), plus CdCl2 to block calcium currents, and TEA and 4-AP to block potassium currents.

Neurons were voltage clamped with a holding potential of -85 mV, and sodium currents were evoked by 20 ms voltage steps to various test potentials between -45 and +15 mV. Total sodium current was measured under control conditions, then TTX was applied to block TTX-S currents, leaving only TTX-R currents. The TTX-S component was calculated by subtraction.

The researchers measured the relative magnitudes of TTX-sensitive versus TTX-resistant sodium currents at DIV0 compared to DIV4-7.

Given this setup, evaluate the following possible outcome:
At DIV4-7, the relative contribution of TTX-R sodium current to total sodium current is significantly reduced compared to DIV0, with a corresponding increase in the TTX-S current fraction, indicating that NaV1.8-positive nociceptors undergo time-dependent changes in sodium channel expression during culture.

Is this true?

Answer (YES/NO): YES